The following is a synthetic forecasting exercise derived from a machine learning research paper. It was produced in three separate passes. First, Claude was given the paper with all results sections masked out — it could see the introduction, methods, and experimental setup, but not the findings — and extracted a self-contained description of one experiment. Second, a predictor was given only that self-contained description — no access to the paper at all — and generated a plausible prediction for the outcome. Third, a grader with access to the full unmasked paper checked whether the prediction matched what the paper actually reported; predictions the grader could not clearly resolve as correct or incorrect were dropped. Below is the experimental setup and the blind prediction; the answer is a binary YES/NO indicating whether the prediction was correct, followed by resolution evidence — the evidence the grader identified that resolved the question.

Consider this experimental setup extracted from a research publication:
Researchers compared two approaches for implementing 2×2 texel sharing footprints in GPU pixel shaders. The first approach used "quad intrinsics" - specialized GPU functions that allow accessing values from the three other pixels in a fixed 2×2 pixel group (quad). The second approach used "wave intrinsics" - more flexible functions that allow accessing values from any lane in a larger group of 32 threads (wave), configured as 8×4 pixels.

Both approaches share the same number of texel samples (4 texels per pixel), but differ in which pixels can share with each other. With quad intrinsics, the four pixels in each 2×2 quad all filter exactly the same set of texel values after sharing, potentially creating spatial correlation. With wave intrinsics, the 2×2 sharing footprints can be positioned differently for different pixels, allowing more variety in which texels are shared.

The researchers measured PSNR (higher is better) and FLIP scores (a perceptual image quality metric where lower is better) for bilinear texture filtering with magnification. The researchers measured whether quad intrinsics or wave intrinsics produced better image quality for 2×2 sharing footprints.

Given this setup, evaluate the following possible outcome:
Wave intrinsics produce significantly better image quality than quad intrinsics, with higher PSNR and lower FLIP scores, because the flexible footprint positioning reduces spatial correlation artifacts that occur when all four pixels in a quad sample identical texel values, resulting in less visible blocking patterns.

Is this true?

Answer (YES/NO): NO